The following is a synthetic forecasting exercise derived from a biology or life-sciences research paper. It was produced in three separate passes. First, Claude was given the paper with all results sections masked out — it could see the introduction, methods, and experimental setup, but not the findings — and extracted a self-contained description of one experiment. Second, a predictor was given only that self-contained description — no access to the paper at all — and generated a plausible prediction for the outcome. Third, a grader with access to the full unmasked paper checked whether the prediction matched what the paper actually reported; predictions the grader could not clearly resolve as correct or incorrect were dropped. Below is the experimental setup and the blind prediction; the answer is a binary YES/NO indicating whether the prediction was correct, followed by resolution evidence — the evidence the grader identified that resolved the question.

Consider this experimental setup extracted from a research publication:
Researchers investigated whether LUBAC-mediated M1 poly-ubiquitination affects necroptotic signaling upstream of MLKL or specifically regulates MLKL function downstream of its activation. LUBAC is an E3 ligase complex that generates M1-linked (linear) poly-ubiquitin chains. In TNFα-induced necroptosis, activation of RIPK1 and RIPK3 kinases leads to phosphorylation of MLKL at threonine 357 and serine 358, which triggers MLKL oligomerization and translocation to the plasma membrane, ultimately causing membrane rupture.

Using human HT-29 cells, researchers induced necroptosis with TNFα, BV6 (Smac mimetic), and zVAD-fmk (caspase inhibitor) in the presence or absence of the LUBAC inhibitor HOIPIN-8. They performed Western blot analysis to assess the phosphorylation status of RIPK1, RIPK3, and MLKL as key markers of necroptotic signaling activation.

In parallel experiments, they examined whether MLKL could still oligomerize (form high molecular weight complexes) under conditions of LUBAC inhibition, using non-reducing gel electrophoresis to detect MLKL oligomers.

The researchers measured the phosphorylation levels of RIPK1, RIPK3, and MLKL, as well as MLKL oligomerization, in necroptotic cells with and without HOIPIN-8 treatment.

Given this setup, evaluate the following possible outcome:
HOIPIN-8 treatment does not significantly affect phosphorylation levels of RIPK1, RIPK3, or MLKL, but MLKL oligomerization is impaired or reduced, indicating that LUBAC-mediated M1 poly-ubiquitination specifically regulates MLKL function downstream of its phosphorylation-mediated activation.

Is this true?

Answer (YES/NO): NO